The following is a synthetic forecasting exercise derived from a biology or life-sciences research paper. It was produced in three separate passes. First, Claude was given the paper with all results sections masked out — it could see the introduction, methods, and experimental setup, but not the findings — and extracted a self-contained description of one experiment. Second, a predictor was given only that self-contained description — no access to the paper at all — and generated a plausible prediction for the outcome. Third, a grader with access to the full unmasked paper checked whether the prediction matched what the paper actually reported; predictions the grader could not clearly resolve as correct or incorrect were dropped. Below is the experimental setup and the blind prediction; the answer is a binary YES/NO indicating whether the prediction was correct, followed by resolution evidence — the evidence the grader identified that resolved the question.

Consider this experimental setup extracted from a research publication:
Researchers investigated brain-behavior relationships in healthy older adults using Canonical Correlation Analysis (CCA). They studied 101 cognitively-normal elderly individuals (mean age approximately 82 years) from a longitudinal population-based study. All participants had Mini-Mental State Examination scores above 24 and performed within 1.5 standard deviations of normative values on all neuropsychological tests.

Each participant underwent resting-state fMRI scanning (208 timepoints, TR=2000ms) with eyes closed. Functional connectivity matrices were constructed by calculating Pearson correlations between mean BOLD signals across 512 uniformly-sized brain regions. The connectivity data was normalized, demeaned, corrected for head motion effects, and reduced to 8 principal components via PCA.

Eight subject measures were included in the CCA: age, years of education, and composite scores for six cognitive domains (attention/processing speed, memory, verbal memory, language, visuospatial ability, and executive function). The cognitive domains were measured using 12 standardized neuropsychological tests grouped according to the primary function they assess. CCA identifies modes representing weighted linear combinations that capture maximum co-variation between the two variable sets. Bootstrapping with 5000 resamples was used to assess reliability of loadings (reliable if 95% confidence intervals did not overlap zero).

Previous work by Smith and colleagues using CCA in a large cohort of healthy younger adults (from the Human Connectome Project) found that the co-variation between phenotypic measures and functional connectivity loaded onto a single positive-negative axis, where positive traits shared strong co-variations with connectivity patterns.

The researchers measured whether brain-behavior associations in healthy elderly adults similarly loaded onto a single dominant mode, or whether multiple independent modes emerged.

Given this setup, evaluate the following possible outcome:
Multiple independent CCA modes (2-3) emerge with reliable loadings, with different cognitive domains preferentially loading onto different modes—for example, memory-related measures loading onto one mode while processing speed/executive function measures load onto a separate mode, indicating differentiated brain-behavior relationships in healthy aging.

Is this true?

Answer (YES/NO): NO